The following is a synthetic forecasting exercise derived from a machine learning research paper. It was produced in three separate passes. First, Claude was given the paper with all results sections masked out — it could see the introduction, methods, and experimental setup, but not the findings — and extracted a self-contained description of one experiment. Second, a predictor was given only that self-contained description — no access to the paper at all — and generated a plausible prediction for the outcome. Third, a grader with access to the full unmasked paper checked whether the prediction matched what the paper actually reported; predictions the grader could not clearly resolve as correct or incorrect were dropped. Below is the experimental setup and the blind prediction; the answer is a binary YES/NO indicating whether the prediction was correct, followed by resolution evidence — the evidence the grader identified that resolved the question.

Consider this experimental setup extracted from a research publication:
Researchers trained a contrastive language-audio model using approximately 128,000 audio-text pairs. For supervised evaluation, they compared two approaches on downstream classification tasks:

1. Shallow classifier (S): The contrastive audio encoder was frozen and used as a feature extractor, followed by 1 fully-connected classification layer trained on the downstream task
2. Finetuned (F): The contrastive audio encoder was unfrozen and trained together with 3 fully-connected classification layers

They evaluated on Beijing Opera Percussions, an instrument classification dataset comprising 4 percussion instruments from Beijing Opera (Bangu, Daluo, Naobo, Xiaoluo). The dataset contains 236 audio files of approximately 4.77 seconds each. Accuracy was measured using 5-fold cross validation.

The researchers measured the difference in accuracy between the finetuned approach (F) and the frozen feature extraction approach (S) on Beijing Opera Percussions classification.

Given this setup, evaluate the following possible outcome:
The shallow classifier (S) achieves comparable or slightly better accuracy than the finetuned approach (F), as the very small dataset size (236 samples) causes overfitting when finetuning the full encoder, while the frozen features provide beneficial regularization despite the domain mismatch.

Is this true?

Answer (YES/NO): NO